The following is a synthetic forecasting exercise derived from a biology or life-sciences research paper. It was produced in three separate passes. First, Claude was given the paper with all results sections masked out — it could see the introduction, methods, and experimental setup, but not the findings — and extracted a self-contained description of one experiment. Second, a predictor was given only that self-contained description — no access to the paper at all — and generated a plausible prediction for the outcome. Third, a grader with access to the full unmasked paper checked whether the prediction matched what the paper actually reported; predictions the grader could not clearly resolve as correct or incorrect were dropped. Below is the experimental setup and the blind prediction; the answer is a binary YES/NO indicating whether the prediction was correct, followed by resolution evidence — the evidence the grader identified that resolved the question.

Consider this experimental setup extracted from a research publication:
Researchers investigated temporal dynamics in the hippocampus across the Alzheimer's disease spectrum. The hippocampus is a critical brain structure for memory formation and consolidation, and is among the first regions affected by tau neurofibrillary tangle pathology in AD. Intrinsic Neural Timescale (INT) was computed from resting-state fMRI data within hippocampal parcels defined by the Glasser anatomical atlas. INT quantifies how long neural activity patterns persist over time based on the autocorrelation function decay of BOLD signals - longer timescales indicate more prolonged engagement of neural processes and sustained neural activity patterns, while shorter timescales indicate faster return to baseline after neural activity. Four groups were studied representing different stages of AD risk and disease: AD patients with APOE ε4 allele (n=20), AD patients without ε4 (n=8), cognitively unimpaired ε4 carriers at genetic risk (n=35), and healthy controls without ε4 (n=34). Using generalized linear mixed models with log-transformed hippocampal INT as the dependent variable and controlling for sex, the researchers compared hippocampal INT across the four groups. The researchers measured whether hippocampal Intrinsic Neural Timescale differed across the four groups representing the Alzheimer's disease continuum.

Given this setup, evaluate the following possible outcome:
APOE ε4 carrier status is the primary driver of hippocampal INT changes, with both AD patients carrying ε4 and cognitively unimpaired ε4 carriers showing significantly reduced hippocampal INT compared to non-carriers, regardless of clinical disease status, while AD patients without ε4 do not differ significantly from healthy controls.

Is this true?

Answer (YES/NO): NO